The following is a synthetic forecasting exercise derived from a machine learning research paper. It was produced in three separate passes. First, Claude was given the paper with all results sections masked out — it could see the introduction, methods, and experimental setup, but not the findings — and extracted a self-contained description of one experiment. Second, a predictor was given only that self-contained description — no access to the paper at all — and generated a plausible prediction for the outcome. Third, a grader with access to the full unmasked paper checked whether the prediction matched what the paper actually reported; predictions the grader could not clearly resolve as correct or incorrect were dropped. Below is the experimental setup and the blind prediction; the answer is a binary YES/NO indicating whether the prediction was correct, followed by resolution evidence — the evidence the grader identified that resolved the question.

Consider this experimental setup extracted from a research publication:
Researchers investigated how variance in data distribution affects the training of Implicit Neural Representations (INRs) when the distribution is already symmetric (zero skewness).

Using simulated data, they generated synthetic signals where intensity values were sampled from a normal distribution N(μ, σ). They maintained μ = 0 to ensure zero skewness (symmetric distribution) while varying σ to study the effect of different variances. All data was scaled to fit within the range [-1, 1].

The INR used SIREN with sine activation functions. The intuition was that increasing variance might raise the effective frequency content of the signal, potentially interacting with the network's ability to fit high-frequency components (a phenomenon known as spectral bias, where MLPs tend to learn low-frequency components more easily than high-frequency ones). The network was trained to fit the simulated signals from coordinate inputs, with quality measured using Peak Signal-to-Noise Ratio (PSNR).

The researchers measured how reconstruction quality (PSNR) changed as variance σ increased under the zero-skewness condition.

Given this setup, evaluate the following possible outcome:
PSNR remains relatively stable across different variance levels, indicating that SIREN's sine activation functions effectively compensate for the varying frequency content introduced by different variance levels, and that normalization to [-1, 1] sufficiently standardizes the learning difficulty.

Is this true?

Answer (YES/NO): NO